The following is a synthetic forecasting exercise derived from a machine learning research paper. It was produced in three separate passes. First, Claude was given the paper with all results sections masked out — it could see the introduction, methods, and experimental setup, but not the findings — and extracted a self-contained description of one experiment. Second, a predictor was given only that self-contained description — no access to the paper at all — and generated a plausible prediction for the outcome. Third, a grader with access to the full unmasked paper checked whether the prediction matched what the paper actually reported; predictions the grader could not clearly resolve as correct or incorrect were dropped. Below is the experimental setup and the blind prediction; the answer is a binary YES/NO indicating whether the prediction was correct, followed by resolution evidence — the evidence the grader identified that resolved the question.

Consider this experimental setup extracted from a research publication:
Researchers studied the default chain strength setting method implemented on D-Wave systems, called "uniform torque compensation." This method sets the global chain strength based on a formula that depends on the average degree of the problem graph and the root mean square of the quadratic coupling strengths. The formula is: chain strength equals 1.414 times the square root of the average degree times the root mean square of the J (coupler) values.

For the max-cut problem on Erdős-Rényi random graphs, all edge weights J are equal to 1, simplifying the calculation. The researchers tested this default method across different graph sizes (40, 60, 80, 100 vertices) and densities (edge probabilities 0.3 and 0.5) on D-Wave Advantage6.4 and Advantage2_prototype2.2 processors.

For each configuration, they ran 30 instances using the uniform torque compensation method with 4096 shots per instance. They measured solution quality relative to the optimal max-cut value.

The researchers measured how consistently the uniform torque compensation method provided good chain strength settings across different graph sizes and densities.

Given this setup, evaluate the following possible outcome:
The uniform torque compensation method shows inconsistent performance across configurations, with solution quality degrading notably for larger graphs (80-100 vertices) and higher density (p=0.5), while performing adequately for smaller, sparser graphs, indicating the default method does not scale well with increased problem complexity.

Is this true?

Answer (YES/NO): NO